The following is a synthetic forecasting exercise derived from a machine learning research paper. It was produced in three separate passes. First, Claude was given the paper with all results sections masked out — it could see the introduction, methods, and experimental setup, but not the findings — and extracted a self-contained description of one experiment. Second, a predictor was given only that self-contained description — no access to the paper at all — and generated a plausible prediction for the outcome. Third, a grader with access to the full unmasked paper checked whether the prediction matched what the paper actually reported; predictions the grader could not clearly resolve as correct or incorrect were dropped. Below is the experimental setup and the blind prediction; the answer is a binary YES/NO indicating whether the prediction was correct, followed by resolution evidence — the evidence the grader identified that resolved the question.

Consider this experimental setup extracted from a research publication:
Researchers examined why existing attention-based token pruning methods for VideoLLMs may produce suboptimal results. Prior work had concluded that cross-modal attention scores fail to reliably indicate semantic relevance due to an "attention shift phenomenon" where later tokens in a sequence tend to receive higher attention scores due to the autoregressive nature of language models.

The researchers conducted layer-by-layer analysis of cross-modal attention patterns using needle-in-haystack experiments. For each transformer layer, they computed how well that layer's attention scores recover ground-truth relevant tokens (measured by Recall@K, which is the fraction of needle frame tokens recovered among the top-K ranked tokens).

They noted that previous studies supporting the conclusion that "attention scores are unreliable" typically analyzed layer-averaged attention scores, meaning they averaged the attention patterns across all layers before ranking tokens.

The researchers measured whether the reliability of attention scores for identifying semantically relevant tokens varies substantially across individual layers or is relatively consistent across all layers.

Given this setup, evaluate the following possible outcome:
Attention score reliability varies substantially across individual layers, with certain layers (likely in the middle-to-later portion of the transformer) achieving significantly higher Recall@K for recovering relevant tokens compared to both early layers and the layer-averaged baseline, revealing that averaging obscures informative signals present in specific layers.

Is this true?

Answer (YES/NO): YES